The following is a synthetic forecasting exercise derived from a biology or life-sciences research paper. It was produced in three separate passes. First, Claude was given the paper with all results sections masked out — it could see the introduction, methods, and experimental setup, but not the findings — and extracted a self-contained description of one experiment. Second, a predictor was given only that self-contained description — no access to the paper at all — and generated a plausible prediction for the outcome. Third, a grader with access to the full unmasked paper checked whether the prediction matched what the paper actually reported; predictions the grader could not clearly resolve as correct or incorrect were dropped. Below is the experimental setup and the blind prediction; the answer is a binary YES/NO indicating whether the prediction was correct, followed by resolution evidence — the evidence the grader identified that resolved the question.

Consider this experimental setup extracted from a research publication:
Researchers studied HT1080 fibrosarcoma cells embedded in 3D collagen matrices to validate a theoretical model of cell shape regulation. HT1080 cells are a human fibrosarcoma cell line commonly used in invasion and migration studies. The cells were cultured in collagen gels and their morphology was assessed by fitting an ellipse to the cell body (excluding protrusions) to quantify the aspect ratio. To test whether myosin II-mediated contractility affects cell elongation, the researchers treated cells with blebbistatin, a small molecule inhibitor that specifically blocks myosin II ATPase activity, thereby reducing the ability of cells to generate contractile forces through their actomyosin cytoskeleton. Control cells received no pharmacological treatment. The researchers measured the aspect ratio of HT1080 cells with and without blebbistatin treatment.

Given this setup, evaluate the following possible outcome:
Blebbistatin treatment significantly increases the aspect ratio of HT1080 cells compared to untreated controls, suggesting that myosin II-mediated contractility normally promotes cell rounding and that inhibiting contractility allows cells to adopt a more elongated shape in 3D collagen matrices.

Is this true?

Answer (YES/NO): NO